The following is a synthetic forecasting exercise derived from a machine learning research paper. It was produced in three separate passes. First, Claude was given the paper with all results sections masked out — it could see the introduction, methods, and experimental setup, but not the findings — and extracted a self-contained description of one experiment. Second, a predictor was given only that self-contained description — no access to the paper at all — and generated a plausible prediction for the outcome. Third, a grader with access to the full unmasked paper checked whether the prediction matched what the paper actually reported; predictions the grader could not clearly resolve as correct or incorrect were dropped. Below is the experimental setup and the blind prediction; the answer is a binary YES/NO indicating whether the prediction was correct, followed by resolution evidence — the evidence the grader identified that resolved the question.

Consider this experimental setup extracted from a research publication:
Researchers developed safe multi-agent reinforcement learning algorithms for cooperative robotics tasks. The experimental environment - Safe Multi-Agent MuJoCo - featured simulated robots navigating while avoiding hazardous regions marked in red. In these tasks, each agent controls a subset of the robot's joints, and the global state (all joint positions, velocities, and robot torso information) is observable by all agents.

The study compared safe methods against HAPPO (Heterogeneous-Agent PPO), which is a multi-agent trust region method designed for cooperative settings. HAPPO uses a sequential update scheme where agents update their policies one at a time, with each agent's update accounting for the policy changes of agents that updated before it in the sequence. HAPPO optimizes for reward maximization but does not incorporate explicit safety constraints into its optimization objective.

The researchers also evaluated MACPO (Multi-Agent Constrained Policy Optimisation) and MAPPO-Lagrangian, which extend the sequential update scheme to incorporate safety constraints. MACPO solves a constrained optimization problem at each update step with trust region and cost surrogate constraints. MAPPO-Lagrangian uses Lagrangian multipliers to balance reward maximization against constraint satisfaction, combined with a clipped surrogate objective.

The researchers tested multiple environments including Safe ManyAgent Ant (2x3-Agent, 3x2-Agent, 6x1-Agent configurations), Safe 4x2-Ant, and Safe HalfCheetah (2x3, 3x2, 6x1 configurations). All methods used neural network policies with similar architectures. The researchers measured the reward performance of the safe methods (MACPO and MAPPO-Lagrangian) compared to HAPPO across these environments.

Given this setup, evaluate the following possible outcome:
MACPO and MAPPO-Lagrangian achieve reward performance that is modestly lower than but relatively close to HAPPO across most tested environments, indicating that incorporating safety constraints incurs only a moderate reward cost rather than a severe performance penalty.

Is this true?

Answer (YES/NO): YES